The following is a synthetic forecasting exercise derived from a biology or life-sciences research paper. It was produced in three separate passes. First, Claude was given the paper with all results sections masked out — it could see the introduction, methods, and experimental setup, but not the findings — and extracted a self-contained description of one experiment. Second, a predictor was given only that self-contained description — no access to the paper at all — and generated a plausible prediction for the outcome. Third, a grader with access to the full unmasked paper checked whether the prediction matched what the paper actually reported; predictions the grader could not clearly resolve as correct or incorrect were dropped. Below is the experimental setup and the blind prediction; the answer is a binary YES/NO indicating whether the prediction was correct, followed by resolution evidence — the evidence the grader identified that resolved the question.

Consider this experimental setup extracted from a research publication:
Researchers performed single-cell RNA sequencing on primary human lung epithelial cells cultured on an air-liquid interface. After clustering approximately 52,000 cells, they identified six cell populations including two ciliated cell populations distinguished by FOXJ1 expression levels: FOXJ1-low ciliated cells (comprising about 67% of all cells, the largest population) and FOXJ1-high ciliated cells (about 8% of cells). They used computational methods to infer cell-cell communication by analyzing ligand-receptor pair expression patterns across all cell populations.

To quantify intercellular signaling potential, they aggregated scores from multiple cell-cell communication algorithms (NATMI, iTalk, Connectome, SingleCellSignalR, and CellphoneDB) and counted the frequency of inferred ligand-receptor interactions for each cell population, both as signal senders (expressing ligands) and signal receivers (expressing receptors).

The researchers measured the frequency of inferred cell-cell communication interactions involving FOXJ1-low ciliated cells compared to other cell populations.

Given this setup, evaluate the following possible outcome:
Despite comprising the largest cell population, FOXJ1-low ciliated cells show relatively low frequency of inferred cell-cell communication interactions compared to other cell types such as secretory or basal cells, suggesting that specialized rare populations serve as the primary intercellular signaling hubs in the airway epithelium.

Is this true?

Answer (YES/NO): YES